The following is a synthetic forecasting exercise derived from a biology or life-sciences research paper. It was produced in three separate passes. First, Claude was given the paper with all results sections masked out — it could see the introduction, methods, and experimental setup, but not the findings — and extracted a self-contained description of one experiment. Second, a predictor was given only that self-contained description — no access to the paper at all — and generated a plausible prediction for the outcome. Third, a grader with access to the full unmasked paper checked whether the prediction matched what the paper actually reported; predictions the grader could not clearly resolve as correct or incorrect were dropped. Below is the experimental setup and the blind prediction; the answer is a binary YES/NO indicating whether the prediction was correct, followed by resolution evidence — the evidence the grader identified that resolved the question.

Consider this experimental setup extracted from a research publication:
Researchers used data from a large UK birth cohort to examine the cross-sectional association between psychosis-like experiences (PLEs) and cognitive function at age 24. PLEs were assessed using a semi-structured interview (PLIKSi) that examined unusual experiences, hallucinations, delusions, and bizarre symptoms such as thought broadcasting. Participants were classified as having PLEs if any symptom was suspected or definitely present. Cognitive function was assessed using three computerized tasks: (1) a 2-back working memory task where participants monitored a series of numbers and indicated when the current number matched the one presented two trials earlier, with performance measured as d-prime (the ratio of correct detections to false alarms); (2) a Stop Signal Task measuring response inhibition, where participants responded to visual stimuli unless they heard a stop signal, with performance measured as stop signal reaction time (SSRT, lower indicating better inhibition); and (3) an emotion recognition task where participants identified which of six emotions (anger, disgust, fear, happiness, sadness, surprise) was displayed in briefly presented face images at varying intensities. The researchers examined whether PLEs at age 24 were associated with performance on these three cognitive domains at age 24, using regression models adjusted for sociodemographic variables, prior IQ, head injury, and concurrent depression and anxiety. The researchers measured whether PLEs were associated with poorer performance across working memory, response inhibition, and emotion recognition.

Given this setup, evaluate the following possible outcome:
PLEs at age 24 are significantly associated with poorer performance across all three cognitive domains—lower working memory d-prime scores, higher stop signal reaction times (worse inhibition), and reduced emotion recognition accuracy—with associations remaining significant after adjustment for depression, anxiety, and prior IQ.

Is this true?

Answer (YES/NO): NO